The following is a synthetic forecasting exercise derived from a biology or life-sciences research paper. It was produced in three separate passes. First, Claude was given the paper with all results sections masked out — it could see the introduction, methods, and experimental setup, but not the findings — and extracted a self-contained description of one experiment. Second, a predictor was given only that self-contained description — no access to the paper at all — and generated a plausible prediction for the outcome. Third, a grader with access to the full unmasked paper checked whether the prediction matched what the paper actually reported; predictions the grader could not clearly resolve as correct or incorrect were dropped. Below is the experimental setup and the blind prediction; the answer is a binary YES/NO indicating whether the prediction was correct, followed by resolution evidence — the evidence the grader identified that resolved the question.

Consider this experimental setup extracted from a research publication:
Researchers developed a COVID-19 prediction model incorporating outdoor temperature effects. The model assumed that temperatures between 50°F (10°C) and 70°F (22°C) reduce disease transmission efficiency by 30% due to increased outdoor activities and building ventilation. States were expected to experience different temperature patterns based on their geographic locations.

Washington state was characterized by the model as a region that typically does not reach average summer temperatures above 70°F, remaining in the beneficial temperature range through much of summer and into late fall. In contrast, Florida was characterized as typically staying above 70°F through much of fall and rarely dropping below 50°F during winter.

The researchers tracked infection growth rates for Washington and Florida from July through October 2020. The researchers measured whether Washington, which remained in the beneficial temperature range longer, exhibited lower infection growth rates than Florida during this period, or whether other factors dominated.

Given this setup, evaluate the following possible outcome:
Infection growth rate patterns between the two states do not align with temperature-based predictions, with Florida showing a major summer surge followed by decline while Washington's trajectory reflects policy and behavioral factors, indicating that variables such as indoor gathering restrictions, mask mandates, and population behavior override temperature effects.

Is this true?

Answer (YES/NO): NO